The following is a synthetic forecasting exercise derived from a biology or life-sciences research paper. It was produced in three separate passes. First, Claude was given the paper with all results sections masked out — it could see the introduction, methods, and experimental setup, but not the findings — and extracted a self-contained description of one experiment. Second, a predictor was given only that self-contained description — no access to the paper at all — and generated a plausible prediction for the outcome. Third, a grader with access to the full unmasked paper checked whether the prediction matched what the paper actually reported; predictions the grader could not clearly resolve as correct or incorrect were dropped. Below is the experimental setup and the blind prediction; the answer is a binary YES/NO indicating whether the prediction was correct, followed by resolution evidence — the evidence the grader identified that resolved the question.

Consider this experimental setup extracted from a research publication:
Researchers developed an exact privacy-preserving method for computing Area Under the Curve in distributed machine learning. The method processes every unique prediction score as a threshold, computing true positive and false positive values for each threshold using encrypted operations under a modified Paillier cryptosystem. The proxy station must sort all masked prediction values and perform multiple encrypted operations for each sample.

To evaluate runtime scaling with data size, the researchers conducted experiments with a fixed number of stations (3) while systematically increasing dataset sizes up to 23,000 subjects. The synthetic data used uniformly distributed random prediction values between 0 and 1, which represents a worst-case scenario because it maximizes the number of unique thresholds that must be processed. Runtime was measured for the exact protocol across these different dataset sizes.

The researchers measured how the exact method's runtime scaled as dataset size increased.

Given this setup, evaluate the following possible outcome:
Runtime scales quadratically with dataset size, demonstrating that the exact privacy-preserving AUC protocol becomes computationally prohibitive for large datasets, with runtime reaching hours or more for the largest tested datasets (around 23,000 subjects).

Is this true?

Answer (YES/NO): NO